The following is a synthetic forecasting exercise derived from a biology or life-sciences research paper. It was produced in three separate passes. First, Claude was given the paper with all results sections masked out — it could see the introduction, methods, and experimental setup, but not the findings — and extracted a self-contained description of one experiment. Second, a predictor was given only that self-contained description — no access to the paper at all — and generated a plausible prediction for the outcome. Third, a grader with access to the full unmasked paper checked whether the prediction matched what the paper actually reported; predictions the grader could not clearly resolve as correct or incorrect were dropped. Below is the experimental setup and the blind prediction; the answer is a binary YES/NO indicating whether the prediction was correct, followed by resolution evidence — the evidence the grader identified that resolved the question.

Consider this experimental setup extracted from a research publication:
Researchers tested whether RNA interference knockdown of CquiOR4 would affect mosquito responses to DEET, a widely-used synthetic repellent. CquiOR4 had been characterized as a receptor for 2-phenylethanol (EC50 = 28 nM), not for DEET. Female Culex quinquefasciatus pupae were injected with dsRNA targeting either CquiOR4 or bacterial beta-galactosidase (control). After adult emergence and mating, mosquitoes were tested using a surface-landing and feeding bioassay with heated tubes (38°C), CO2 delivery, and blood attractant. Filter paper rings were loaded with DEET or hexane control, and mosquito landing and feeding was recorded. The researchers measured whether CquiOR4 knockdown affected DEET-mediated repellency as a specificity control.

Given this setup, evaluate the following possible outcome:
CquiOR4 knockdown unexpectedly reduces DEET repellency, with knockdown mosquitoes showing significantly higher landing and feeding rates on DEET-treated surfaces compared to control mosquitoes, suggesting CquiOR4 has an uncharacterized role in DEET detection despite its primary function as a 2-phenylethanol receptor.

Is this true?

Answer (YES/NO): NO